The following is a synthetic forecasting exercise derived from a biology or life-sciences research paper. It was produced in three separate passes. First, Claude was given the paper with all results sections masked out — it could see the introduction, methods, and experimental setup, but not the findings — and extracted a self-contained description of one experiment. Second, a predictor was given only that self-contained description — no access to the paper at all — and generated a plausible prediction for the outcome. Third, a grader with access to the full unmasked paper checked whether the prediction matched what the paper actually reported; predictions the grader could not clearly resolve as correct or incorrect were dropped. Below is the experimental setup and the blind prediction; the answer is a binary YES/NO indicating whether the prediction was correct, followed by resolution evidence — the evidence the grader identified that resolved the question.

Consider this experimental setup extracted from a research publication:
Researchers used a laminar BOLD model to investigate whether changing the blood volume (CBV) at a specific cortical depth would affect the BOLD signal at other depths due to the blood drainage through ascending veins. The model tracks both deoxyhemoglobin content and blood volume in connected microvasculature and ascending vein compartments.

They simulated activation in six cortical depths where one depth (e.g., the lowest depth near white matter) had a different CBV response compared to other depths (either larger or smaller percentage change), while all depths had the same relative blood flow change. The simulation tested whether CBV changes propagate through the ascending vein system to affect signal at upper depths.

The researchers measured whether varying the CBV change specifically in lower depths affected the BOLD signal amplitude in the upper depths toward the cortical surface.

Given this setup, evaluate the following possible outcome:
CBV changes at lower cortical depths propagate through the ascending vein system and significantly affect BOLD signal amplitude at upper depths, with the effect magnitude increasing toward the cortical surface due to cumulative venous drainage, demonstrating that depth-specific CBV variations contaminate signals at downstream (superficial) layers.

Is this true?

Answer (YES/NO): NO